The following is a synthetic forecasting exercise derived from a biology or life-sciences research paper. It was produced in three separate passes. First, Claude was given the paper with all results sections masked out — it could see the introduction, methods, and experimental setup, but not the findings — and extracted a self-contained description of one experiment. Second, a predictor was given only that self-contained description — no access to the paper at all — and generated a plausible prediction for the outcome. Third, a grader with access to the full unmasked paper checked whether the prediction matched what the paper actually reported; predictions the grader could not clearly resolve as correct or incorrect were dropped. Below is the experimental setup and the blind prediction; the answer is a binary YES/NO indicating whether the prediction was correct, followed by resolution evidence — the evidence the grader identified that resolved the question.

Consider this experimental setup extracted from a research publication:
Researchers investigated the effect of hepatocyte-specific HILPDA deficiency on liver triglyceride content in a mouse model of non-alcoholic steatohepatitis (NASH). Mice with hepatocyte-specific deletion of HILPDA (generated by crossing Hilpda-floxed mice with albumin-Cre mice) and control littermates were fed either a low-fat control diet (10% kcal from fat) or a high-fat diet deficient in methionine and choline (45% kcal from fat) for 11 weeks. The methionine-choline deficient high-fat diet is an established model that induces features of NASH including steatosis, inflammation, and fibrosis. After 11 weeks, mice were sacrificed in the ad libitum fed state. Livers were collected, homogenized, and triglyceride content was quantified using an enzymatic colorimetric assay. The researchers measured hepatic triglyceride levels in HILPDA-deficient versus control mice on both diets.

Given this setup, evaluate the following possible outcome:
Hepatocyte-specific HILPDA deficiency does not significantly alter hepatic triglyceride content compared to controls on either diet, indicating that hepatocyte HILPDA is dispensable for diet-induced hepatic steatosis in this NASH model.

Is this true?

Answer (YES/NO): NO